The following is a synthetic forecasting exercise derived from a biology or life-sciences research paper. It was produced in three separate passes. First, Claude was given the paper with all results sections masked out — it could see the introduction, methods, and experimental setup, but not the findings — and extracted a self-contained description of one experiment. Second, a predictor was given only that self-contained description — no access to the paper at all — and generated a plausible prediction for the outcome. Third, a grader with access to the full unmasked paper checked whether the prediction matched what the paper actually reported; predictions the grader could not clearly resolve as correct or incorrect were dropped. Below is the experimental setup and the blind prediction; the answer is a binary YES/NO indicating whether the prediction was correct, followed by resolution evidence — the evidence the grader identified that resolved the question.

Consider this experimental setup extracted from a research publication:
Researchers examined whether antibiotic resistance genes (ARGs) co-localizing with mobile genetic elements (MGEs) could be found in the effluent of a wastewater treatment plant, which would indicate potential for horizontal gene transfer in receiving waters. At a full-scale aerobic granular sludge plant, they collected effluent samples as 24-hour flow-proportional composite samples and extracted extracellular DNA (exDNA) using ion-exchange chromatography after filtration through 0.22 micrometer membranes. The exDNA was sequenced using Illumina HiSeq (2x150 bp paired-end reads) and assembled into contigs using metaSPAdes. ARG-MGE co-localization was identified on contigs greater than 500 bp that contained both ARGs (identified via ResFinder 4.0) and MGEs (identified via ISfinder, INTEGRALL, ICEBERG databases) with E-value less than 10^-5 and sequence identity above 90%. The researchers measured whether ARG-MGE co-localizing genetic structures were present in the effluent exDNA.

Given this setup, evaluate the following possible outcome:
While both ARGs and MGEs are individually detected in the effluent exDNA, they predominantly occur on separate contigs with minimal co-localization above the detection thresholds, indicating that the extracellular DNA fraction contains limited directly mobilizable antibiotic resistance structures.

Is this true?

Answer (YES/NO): NO